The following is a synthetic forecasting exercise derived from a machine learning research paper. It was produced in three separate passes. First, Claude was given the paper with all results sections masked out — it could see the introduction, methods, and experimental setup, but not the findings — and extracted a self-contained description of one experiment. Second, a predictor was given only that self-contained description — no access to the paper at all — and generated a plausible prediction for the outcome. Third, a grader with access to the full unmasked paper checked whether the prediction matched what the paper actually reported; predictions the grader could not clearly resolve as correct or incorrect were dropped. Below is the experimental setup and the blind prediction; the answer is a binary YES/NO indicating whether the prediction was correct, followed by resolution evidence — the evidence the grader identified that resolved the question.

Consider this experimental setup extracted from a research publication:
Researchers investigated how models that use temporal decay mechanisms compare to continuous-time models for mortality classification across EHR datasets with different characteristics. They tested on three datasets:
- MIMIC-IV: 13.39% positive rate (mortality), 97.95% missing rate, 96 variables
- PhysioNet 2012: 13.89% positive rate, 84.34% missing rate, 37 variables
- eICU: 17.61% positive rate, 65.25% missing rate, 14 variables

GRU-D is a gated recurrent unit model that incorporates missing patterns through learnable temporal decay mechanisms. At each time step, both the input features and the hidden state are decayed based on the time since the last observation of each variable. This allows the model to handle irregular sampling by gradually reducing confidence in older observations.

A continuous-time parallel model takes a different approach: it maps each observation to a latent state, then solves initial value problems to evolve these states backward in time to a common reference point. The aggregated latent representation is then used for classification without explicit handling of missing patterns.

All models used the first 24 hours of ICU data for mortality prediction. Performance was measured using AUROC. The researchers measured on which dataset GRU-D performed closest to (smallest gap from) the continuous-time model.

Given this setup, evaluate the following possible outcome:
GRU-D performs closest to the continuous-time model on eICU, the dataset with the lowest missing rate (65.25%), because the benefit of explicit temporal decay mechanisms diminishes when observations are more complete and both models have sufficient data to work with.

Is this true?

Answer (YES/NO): NO